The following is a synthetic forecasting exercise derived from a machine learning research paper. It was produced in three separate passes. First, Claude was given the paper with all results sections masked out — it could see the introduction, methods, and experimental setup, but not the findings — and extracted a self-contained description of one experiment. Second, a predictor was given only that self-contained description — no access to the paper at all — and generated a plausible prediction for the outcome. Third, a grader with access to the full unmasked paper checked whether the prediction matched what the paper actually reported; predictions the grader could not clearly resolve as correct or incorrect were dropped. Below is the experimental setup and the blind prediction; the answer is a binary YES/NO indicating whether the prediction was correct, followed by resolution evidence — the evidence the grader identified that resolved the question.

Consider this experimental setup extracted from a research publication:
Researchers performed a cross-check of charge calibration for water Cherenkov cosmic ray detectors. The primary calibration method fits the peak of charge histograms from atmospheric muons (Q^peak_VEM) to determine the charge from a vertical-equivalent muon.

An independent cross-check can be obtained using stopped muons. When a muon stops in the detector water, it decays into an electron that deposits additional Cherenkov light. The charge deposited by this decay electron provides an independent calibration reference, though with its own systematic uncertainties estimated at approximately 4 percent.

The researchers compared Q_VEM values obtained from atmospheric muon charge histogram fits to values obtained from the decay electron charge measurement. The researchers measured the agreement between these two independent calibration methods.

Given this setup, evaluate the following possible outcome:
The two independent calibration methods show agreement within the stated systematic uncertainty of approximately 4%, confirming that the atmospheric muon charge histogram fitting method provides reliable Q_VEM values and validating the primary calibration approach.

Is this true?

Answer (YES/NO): YES